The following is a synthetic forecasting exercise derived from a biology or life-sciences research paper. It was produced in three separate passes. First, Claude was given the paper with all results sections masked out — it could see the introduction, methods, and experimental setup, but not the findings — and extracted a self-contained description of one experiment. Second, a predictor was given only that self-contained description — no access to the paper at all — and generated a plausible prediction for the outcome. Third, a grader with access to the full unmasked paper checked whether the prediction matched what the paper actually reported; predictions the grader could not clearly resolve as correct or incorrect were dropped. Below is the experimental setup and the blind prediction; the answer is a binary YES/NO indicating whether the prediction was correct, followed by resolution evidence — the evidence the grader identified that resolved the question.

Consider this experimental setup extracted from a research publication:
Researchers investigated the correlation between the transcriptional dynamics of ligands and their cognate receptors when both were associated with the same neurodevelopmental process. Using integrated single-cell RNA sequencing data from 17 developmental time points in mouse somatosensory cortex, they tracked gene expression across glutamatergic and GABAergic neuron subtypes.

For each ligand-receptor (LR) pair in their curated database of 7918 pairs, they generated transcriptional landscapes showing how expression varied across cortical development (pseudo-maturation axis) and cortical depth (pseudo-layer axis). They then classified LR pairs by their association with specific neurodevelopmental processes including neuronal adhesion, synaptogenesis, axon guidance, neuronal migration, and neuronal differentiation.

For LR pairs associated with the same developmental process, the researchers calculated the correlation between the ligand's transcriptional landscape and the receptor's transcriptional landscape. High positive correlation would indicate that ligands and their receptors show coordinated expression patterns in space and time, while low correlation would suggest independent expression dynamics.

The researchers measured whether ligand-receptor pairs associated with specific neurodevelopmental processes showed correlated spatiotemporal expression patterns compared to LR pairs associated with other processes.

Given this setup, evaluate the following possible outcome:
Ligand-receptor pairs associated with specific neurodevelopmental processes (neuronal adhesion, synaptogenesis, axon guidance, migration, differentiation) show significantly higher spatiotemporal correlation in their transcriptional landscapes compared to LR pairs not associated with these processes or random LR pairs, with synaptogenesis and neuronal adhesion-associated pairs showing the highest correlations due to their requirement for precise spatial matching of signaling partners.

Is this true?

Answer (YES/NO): NO